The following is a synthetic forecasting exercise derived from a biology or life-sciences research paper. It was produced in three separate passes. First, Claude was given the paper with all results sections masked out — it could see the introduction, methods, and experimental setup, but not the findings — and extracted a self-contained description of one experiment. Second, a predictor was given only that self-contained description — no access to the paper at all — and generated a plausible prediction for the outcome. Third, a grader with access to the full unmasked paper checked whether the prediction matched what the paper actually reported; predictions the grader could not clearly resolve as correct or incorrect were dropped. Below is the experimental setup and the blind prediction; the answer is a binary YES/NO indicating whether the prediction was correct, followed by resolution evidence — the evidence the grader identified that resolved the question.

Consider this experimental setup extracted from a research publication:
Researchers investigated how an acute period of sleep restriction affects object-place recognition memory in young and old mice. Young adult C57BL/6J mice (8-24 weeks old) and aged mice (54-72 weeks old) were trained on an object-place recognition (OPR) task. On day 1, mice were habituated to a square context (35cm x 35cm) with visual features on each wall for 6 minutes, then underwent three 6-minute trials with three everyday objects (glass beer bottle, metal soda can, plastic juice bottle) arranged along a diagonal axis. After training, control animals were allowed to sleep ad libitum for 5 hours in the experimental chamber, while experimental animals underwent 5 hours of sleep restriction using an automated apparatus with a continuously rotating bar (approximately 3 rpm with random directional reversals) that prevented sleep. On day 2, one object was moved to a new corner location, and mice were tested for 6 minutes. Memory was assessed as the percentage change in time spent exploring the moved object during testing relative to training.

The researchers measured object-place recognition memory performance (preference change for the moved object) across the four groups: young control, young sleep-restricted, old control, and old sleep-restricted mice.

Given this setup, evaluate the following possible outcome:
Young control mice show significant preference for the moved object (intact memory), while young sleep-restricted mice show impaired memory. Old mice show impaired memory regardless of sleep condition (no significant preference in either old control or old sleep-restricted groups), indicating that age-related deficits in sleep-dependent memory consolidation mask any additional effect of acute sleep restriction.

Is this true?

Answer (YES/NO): NO